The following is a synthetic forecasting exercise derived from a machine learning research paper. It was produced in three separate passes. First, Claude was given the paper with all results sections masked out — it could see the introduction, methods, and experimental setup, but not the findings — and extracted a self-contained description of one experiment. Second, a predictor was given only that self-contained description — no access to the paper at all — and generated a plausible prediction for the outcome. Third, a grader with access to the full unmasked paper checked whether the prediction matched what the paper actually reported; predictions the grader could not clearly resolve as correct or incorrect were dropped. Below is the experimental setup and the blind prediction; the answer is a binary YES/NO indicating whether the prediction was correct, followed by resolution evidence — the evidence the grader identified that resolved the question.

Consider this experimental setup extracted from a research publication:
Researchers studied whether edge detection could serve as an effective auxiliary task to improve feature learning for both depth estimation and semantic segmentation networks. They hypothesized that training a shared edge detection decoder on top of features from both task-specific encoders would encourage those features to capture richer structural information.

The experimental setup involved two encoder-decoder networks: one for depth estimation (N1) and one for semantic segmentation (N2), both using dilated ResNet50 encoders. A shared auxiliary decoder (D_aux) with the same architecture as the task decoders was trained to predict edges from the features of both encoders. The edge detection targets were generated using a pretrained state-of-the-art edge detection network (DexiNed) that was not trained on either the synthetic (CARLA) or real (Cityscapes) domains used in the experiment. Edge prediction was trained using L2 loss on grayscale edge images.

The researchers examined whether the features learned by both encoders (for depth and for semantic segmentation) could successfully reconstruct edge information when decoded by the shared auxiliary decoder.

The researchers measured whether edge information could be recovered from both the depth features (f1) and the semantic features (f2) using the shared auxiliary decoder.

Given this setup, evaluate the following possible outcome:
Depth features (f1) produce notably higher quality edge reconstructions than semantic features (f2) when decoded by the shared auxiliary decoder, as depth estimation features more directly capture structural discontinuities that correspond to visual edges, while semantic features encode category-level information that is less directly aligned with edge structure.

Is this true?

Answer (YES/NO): NO